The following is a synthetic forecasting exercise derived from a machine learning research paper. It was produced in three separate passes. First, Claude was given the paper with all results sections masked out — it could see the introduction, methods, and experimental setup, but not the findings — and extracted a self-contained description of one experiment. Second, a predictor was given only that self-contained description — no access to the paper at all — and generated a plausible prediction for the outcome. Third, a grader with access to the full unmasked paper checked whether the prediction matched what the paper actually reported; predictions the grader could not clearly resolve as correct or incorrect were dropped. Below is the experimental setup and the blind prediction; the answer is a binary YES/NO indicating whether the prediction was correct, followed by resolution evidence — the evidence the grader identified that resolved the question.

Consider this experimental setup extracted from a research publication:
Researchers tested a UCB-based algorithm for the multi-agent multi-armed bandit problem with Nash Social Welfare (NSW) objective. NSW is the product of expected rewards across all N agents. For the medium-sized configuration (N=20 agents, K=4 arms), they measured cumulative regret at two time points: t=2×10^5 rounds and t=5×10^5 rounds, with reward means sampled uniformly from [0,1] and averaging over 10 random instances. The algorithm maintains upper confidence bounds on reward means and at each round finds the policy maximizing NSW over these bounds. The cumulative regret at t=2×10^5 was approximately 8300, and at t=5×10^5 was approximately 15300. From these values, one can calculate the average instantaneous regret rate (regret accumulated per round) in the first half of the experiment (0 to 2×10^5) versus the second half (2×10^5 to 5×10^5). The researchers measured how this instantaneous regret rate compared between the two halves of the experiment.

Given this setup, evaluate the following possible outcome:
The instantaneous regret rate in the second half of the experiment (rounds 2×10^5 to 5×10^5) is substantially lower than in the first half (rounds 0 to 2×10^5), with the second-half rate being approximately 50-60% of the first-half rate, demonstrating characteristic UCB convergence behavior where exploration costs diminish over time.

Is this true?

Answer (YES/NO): YES